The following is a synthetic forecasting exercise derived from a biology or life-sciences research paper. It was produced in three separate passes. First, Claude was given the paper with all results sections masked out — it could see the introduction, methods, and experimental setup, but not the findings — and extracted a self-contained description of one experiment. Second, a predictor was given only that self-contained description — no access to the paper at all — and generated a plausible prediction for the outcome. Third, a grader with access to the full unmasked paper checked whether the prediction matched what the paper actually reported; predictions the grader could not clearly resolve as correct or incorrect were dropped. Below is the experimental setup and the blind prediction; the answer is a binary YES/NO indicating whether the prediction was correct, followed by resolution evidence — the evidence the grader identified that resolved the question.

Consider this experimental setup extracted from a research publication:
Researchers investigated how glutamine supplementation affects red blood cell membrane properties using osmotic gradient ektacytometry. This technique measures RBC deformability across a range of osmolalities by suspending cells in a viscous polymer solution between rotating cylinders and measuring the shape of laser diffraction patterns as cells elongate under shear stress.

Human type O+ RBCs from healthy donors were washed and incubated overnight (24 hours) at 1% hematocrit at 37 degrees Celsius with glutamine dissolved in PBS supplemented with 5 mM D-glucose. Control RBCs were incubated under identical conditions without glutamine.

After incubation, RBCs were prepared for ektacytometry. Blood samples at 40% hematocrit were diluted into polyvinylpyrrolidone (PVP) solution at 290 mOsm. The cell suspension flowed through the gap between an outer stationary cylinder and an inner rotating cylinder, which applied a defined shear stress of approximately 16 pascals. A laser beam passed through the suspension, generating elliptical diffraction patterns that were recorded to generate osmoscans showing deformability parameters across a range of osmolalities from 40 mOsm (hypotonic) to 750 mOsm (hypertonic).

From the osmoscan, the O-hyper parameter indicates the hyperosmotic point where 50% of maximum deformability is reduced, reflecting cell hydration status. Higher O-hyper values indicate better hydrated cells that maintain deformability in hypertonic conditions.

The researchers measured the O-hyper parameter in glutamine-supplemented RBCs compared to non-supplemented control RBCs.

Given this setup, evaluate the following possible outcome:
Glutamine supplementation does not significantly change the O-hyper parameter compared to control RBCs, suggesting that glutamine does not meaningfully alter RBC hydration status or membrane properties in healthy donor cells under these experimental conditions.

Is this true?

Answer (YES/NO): NO